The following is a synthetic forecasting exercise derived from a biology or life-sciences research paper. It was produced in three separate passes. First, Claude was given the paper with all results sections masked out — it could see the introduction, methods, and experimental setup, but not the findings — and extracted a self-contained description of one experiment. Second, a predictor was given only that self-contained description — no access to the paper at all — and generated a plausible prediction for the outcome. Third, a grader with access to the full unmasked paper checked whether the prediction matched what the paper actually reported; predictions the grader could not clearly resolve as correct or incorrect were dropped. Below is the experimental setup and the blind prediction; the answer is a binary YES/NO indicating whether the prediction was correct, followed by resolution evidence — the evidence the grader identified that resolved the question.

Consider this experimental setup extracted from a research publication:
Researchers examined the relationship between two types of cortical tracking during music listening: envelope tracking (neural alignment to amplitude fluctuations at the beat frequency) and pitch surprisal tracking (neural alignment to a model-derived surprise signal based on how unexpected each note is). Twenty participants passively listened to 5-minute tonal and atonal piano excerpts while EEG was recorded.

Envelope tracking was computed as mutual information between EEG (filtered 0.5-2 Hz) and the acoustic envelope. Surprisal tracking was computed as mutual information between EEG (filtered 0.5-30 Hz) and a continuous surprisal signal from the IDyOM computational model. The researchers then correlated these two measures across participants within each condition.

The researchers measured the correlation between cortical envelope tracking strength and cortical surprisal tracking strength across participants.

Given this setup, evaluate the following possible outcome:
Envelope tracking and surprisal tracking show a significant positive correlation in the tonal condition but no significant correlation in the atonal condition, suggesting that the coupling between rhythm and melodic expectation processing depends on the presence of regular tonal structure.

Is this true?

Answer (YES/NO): NO